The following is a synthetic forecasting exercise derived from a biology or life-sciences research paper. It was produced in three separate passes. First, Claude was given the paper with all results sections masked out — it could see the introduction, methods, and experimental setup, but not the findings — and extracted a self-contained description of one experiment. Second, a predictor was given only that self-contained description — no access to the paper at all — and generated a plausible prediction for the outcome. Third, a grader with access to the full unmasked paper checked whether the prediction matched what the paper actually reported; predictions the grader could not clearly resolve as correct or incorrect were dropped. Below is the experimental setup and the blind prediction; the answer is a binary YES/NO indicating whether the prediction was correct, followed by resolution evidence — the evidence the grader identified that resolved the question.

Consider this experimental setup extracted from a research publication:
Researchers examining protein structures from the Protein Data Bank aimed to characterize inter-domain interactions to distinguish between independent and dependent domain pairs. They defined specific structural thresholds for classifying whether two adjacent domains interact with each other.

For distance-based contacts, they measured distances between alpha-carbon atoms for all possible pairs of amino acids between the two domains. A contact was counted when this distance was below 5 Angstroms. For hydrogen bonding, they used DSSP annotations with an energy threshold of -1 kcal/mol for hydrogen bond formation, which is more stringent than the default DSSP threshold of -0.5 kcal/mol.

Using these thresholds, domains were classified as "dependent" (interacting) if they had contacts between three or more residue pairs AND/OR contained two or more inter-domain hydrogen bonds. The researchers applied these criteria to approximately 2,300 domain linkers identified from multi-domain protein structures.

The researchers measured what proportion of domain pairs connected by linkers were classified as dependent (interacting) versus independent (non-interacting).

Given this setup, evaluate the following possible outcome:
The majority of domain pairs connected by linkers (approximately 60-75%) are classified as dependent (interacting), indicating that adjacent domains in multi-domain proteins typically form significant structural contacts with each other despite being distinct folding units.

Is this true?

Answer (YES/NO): NO